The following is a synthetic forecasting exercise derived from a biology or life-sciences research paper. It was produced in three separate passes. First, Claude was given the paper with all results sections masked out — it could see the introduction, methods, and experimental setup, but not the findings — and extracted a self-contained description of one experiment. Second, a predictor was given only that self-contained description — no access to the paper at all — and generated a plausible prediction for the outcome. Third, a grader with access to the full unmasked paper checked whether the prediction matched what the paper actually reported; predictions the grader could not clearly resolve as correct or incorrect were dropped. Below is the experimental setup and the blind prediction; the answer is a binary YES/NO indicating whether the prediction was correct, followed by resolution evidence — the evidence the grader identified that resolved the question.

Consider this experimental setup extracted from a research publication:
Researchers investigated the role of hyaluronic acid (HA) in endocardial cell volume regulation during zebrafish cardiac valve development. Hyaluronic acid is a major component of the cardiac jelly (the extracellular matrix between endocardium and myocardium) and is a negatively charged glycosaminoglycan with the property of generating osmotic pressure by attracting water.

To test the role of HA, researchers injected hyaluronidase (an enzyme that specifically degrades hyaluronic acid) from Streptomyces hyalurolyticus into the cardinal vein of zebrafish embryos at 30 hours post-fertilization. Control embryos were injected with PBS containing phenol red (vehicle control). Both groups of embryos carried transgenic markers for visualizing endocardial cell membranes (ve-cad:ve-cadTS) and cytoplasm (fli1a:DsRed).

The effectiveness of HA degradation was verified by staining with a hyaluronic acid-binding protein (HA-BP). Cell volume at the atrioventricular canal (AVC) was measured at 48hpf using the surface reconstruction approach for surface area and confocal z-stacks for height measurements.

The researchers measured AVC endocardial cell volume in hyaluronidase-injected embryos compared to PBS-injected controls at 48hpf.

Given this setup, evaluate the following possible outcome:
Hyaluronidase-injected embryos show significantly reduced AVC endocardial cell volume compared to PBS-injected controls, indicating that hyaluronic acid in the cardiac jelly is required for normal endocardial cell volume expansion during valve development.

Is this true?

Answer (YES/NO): NO